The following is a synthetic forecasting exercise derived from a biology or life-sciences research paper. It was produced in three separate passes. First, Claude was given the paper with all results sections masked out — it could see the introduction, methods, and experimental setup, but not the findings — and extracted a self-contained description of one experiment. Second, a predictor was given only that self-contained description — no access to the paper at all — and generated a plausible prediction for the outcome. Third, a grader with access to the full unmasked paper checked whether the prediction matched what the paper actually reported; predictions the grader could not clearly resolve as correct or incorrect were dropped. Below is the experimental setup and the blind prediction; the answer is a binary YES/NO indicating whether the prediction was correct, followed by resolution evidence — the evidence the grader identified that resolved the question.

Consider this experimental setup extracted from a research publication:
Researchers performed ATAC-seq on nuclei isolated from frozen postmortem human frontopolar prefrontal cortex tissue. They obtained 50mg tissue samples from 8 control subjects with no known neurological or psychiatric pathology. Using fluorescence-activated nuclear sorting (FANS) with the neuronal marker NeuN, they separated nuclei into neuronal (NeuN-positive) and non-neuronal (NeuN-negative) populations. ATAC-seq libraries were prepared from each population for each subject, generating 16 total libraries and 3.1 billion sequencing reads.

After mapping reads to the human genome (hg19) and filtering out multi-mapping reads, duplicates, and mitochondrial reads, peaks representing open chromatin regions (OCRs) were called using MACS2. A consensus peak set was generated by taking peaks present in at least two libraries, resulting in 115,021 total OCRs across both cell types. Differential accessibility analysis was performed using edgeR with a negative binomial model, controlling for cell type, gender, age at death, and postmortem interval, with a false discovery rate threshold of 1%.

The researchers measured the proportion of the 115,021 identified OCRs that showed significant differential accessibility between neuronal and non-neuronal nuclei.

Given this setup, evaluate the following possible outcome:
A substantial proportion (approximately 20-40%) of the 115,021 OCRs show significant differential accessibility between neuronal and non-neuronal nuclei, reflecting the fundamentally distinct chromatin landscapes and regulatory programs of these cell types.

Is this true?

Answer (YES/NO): NO